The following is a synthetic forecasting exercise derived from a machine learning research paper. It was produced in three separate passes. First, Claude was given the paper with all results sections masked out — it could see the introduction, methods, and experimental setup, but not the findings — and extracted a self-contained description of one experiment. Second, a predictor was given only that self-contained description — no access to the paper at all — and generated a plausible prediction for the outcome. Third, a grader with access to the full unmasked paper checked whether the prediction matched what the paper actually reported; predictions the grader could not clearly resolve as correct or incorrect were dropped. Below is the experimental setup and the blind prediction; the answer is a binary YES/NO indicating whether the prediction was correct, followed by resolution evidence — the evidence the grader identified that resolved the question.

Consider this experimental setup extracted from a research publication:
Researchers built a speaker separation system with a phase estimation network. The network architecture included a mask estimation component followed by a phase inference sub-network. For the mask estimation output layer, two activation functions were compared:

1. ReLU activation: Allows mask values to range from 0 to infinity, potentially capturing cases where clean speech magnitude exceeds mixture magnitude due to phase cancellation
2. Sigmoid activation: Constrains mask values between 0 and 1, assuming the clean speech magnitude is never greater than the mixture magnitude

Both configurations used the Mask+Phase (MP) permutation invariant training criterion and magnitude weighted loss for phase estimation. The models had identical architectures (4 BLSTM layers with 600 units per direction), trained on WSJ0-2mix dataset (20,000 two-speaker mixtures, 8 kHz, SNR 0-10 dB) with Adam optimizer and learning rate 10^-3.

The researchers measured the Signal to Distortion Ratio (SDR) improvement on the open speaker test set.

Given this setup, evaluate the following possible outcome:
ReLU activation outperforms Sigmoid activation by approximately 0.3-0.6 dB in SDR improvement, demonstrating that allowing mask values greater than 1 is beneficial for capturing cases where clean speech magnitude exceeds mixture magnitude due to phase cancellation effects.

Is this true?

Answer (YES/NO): NO